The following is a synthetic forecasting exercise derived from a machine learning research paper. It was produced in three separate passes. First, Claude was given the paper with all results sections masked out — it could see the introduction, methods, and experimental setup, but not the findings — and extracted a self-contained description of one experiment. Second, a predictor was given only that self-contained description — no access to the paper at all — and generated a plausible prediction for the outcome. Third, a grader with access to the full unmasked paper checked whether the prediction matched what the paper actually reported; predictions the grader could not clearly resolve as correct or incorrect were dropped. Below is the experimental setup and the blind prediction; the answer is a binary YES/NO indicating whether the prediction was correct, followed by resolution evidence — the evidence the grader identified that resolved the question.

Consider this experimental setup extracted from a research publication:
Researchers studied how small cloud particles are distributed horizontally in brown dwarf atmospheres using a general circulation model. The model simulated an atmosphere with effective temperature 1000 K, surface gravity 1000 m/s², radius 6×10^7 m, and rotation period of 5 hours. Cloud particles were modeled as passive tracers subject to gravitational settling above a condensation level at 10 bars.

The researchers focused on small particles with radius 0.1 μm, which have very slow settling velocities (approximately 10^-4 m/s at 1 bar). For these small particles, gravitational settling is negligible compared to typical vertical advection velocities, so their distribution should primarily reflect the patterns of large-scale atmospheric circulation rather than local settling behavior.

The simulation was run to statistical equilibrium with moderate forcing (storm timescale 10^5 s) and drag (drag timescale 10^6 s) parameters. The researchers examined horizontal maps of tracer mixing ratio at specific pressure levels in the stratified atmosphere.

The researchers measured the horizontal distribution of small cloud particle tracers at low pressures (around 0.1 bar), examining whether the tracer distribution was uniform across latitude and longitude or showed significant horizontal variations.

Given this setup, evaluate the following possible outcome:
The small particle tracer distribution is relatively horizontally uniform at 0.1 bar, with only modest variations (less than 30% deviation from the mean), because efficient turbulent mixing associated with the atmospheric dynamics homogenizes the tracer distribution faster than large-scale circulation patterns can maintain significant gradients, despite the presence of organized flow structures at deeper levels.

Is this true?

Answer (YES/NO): NO